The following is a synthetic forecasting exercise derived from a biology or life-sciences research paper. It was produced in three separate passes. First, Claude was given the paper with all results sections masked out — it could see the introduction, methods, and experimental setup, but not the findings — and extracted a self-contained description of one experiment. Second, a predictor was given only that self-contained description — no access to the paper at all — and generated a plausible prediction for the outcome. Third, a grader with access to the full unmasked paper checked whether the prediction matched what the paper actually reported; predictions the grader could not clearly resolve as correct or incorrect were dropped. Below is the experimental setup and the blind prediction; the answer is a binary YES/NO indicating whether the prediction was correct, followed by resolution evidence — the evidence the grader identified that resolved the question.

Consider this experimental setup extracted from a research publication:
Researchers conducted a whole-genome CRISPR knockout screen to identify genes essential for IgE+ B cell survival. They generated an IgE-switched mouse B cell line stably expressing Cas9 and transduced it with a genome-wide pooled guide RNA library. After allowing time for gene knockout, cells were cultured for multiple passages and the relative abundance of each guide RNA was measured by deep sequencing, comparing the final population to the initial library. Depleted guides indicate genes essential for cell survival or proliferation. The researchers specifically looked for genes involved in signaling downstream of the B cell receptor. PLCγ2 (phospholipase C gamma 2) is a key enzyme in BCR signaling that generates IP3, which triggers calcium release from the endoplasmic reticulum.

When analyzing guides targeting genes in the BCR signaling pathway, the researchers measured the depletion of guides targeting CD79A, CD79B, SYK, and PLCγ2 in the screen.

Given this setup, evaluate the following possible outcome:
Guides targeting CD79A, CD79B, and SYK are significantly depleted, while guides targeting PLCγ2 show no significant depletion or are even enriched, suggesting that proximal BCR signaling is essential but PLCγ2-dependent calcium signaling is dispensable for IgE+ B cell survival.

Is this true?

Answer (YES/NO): NO